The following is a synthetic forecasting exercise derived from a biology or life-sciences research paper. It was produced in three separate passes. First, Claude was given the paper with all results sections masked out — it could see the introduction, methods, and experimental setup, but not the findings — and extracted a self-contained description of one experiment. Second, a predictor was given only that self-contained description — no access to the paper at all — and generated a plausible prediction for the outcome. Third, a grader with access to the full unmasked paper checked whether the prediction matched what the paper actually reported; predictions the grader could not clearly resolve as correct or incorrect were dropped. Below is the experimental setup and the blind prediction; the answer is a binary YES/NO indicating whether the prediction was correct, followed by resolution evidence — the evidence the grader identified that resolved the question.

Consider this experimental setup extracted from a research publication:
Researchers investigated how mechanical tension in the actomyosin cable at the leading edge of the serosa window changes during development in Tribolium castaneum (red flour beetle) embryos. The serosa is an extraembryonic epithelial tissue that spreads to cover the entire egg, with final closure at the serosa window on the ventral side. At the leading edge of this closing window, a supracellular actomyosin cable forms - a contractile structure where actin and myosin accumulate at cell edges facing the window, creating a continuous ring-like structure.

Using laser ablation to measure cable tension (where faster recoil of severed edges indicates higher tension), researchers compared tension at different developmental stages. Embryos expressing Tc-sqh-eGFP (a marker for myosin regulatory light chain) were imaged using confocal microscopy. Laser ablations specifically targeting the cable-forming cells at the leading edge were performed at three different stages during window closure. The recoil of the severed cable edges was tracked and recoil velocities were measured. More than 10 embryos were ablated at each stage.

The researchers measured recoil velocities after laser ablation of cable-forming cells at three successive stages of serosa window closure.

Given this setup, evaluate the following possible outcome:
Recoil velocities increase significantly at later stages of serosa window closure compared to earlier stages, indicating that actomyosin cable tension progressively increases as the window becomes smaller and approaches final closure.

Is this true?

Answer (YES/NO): YES